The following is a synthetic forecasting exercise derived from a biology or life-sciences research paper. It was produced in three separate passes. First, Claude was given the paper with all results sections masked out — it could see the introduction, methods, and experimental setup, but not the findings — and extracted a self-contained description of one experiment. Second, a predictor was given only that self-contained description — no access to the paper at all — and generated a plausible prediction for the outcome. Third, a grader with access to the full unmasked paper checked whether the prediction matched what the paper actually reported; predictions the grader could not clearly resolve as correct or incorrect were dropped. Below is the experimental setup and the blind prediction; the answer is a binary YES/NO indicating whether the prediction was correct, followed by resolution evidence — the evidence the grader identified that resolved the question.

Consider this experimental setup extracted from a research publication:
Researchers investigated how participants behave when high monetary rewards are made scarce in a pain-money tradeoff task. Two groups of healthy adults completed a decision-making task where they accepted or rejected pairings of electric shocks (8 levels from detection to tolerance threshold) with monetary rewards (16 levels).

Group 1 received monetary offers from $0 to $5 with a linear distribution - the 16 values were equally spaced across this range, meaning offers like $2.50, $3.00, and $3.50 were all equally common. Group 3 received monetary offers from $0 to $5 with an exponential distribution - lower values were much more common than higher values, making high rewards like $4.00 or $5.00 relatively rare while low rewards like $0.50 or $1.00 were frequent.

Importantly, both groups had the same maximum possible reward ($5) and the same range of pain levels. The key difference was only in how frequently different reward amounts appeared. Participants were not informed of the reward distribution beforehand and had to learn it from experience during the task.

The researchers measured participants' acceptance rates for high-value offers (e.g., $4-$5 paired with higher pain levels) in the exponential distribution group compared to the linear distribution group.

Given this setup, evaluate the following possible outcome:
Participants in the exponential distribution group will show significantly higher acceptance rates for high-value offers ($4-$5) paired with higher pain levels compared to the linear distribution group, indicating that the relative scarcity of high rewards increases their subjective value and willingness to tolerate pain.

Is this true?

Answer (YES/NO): YES